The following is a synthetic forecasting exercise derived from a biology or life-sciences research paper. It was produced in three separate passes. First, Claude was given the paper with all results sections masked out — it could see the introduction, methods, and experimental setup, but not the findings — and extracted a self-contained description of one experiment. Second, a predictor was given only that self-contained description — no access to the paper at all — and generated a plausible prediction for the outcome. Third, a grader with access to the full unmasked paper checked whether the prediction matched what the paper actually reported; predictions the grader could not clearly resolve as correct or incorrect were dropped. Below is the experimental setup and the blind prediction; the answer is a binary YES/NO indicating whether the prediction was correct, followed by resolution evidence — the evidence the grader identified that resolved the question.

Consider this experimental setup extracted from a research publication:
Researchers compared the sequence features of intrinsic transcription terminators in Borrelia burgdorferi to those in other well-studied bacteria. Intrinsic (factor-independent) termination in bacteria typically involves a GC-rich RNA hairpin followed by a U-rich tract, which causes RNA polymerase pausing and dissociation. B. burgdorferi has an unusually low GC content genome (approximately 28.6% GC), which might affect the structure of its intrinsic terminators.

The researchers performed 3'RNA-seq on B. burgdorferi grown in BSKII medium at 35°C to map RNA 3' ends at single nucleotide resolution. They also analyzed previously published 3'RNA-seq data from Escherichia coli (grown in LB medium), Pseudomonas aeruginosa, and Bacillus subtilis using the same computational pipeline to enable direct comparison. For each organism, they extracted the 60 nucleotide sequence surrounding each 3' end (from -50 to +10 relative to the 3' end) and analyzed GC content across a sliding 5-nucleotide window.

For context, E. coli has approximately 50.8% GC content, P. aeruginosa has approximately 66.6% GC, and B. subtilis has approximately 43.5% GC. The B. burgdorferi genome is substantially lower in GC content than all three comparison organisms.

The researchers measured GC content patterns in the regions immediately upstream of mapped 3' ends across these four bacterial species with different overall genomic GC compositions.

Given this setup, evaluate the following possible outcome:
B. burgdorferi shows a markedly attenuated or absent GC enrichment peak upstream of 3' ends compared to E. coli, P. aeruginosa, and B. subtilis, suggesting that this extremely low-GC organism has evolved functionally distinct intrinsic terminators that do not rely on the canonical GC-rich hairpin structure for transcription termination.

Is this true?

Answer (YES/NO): NO